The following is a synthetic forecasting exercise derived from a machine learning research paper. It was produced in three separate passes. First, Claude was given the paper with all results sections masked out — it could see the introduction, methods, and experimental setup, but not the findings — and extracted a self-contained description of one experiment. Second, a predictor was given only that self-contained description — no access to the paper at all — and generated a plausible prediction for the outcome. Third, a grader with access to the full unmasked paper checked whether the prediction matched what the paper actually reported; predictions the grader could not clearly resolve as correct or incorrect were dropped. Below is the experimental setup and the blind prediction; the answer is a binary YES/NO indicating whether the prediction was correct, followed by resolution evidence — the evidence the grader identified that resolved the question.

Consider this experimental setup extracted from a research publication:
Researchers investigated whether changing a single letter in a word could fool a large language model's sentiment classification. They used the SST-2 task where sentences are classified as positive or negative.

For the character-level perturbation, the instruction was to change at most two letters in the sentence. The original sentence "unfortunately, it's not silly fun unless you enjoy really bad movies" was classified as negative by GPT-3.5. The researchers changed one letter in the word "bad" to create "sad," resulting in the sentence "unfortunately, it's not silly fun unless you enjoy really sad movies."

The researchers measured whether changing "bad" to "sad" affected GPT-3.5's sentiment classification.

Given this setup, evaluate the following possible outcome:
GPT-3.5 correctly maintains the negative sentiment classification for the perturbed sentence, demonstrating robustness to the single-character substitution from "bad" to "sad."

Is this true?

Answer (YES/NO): NO